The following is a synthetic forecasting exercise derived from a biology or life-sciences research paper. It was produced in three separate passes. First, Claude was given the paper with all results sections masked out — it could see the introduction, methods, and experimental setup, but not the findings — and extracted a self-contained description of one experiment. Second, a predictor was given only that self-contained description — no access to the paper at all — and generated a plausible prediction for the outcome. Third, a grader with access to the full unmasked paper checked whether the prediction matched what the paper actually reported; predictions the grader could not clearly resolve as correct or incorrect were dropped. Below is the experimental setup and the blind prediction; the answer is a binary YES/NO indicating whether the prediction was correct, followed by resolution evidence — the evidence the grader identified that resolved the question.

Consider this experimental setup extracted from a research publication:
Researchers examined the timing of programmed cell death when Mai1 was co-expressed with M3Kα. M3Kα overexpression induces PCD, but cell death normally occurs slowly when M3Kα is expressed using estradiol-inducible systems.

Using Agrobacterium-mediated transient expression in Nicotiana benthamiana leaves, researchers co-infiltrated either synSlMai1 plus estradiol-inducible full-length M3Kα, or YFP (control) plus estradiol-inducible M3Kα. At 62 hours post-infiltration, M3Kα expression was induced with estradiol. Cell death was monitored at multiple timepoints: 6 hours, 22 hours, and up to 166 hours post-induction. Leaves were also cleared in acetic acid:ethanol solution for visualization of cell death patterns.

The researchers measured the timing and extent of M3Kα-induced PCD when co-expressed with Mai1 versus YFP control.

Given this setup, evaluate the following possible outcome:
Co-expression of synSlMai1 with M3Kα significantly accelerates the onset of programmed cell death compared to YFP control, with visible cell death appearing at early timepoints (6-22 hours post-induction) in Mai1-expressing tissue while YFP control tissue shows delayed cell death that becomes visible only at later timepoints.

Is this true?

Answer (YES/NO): NO